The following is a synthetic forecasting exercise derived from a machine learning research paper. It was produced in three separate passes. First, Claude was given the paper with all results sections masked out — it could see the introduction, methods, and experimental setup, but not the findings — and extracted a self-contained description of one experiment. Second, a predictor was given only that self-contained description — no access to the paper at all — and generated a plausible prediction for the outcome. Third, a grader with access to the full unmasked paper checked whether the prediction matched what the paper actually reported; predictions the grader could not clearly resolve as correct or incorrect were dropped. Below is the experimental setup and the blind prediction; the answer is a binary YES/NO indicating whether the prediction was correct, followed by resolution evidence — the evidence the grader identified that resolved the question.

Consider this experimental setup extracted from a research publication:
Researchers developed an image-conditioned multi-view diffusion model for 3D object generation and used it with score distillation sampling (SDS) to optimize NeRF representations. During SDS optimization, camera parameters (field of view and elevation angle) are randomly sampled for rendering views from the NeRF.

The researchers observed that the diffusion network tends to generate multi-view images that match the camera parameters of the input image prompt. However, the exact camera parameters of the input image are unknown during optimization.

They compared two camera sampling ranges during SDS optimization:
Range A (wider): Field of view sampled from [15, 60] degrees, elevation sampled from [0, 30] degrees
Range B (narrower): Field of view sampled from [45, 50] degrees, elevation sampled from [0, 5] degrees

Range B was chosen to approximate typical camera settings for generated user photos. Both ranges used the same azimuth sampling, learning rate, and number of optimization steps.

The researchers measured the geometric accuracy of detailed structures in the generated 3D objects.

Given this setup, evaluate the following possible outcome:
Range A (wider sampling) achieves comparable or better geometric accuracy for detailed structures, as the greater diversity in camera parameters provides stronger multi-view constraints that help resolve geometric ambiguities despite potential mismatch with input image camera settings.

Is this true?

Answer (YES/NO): NO